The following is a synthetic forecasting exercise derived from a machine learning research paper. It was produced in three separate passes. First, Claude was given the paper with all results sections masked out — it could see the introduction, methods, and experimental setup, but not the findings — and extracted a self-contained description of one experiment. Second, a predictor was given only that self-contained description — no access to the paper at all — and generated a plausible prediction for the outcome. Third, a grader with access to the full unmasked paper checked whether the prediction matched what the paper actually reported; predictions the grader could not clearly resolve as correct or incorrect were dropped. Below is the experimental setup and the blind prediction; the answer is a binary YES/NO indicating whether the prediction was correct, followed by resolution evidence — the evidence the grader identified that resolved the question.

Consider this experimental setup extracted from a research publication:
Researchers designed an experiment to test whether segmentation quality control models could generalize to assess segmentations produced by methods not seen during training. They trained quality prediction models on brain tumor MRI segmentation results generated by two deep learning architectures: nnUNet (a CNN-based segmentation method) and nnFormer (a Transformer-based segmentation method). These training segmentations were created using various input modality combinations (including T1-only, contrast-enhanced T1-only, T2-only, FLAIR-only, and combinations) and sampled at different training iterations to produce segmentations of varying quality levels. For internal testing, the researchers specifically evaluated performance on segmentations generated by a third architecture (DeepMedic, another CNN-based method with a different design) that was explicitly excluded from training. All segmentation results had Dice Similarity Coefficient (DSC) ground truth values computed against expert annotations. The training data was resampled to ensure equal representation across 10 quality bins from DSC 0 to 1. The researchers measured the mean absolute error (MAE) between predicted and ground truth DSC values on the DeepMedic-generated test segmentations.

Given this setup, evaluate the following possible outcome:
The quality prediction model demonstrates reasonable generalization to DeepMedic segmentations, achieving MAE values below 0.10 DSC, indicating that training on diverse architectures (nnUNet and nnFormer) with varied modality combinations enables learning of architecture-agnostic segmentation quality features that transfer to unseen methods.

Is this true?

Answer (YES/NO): YES